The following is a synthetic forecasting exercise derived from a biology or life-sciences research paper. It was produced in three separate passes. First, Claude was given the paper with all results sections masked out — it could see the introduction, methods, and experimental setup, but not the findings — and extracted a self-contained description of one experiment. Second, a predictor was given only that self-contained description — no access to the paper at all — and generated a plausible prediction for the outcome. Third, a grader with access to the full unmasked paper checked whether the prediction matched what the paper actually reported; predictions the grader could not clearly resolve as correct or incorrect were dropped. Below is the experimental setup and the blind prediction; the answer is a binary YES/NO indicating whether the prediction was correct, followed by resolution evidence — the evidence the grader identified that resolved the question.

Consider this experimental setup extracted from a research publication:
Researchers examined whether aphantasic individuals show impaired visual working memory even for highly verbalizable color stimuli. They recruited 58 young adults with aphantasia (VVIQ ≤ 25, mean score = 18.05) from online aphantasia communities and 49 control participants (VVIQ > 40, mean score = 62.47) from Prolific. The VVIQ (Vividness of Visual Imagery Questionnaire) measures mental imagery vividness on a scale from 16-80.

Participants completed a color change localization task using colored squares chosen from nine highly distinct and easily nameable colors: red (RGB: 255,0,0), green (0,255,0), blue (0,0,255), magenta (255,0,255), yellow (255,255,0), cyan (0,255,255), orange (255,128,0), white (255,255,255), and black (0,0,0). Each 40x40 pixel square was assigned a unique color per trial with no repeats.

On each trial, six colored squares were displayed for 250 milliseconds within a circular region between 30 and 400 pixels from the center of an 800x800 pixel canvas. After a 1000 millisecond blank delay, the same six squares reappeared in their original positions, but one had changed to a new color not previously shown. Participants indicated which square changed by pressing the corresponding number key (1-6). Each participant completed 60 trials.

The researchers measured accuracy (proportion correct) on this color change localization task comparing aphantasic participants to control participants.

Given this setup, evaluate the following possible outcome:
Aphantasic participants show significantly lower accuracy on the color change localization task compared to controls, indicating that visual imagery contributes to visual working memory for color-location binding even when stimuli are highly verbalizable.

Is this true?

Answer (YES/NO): YES